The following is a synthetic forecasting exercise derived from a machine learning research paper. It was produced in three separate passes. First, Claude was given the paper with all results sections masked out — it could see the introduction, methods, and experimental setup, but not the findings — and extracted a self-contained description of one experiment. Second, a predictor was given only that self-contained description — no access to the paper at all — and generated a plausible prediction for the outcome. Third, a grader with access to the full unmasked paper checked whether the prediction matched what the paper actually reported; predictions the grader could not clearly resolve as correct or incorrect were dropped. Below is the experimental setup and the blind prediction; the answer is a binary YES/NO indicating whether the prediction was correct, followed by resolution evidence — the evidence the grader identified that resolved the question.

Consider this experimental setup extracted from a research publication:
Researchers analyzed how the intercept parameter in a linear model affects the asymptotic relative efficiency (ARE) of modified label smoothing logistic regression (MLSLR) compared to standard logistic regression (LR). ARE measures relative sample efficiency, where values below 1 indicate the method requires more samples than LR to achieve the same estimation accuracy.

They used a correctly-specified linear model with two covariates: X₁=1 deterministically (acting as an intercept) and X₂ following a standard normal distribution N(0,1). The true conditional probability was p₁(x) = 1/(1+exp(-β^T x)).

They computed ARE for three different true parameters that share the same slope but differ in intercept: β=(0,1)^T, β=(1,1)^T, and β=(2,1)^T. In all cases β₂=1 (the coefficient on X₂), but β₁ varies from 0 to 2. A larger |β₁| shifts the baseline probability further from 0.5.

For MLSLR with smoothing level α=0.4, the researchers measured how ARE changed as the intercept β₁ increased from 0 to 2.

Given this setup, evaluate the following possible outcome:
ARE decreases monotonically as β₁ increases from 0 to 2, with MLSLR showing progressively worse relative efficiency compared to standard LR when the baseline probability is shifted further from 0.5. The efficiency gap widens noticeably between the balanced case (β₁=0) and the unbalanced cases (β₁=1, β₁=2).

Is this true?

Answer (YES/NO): YES